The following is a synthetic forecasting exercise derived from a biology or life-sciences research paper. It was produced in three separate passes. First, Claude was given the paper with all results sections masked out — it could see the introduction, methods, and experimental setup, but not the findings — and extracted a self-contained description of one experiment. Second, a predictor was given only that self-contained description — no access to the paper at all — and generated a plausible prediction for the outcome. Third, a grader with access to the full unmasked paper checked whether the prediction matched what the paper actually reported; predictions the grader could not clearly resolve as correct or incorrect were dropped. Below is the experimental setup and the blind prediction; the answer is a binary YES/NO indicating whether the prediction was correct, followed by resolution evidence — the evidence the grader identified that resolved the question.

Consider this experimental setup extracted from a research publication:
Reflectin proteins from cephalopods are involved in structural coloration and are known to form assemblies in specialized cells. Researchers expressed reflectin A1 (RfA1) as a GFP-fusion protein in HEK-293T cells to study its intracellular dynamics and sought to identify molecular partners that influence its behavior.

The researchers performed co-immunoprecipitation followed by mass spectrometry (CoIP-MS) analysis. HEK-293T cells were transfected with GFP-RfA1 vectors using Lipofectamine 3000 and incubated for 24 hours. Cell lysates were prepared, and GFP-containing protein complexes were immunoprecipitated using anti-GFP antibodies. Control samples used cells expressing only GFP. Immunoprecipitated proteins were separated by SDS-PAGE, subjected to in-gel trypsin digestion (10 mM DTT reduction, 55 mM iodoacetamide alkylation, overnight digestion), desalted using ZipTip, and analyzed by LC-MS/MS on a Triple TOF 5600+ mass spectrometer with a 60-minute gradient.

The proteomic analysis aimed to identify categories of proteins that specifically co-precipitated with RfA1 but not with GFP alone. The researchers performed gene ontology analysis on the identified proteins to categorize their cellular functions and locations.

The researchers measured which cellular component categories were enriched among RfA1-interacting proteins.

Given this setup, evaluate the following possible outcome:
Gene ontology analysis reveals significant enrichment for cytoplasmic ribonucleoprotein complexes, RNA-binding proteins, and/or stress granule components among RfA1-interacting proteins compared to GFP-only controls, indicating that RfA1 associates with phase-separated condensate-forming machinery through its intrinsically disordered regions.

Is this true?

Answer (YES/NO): YES